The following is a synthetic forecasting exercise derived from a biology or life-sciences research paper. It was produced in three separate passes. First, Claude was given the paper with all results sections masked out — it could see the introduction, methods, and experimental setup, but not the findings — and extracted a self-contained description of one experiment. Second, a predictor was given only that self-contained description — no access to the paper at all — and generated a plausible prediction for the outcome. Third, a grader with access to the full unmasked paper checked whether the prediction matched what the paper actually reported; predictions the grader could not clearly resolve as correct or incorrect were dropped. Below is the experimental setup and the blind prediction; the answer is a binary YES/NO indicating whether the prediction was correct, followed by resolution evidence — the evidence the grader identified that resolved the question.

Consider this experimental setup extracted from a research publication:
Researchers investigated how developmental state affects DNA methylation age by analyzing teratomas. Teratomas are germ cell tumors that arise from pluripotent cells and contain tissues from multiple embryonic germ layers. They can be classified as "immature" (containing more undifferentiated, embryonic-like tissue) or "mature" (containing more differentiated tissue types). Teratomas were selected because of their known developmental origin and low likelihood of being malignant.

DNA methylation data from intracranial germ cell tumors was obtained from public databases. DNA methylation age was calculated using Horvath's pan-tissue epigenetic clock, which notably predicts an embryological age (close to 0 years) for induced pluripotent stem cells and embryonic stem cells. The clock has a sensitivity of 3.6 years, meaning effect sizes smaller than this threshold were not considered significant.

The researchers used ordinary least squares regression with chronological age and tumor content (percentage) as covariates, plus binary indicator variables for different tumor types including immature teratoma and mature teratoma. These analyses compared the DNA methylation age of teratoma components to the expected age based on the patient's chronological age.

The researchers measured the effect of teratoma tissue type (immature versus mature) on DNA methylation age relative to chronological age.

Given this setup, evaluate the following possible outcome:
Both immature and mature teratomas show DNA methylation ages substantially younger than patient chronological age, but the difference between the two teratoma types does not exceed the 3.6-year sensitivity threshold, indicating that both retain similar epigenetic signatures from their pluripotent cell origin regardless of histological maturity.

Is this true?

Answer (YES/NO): YES